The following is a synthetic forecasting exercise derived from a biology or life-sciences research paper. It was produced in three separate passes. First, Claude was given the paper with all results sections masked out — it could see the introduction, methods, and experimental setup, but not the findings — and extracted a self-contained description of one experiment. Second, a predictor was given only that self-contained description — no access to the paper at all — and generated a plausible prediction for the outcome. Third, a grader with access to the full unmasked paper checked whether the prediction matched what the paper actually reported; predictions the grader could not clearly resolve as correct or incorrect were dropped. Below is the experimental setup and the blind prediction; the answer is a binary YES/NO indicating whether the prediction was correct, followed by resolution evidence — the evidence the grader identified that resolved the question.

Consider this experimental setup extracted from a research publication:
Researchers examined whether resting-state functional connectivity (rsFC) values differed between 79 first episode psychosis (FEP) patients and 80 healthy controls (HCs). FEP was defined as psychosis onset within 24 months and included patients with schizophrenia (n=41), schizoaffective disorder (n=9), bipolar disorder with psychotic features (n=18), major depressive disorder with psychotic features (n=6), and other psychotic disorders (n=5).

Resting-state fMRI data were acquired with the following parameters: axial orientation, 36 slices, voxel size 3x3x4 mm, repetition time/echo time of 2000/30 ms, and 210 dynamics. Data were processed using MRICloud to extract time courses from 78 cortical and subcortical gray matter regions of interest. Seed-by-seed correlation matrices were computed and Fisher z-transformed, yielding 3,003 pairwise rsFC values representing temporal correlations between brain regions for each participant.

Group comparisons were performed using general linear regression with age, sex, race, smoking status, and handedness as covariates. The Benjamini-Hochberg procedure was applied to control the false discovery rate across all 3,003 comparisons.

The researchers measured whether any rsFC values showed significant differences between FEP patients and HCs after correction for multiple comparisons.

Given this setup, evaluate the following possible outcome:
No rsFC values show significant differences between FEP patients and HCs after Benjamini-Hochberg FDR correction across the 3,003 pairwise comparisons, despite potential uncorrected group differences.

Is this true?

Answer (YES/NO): YES